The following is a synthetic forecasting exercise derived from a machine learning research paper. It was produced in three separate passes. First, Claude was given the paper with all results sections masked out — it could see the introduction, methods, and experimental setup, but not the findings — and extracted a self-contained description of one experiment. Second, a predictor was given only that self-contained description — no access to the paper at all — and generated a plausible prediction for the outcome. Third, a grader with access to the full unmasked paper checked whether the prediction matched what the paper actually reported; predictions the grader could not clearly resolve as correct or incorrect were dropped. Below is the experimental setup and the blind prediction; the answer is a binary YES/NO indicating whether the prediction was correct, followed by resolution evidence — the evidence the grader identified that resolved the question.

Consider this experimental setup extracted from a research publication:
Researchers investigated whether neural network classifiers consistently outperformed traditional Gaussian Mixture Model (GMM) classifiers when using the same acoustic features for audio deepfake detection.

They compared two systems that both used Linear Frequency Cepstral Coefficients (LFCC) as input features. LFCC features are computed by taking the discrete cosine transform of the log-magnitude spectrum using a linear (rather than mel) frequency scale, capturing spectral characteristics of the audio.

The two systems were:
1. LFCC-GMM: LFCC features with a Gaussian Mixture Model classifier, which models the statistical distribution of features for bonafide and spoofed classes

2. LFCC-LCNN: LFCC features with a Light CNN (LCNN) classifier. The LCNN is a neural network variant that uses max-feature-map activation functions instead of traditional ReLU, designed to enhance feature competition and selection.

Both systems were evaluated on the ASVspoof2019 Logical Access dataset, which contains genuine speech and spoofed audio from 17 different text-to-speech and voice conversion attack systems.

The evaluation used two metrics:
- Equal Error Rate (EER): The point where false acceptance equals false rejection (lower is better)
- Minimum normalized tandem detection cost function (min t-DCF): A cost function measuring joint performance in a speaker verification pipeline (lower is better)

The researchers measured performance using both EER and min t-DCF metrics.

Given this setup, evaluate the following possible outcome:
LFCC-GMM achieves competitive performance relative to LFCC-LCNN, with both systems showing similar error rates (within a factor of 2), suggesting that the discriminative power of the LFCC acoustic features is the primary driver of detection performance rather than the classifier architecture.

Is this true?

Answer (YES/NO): YES